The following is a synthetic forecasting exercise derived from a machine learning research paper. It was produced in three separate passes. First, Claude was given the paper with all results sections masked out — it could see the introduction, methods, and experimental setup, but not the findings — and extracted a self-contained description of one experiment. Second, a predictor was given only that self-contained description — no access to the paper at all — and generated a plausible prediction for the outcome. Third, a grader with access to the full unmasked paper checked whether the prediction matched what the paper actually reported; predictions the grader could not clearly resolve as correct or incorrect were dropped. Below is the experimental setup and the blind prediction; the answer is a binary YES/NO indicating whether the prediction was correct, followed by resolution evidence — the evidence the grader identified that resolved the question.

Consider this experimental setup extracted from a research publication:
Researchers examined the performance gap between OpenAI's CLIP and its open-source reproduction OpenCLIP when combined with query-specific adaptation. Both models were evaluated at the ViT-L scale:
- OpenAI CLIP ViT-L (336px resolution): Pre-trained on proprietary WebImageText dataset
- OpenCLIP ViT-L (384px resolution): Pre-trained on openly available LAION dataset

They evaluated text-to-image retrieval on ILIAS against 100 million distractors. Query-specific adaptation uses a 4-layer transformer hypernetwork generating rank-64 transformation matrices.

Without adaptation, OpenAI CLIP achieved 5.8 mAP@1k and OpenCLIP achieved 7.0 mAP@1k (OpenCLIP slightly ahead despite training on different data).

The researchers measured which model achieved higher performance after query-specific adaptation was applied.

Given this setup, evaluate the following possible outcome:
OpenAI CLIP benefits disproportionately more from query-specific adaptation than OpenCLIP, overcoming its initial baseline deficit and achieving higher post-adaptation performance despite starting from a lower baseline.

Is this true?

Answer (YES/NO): YES